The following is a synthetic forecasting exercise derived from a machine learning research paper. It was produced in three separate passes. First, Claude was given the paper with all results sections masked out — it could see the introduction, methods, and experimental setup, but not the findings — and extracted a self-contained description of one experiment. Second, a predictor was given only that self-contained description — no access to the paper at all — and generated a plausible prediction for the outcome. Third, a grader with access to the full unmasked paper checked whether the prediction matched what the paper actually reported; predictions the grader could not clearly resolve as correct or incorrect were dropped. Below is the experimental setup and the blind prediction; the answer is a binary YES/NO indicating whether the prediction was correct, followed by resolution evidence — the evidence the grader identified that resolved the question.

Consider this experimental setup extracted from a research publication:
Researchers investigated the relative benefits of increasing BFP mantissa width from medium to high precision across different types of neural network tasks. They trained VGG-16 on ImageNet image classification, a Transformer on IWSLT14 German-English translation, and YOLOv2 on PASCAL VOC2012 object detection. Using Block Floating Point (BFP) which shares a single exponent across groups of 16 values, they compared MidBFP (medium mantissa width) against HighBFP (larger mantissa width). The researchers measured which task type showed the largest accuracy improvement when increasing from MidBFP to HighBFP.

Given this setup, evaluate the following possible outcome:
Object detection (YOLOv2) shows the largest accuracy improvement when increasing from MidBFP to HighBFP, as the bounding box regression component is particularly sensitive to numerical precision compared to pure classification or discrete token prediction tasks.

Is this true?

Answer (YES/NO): YES